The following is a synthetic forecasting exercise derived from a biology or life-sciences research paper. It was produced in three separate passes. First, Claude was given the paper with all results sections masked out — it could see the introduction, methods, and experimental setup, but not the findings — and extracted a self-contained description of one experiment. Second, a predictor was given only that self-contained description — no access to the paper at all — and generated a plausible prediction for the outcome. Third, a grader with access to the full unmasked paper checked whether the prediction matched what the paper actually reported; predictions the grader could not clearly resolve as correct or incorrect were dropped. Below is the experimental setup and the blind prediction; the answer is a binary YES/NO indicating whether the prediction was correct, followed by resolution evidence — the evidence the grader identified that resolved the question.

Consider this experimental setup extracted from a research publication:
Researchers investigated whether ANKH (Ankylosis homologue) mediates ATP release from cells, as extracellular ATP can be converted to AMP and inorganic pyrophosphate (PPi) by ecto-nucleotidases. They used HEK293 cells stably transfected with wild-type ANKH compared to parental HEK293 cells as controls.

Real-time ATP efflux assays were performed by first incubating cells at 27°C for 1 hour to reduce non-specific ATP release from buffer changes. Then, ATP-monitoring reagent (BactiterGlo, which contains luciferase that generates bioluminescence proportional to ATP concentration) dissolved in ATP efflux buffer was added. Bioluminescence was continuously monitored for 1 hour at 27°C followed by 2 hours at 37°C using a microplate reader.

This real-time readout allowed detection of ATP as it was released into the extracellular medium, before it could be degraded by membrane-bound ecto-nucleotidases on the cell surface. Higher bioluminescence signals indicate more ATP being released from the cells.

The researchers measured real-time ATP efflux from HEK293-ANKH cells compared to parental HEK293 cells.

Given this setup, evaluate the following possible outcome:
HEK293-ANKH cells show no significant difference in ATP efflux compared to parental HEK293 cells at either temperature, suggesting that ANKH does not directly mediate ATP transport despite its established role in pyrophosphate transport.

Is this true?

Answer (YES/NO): NO